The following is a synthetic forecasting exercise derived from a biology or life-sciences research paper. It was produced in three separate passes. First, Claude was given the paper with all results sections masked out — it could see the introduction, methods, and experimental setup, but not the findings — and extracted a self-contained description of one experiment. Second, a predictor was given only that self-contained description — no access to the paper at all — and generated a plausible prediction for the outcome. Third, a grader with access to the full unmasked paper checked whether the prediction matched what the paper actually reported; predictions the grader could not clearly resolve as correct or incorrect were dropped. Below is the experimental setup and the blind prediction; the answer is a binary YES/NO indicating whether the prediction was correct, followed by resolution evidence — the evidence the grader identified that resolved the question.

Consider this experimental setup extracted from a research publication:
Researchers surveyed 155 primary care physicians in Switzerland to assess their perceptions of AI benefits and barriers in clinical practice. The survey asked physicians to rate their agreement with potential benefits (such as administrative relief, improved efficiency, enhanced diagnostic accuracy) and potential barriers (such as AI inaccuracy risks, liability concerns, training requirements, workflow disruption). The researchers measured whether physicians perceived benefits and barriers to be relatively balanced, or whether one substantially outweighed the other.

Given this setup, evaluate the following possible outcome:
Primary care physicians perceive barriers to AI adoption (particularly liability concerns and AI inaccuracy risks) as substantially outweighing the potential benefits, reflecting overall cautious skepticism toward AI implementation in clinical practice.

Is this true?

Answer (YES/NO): NO